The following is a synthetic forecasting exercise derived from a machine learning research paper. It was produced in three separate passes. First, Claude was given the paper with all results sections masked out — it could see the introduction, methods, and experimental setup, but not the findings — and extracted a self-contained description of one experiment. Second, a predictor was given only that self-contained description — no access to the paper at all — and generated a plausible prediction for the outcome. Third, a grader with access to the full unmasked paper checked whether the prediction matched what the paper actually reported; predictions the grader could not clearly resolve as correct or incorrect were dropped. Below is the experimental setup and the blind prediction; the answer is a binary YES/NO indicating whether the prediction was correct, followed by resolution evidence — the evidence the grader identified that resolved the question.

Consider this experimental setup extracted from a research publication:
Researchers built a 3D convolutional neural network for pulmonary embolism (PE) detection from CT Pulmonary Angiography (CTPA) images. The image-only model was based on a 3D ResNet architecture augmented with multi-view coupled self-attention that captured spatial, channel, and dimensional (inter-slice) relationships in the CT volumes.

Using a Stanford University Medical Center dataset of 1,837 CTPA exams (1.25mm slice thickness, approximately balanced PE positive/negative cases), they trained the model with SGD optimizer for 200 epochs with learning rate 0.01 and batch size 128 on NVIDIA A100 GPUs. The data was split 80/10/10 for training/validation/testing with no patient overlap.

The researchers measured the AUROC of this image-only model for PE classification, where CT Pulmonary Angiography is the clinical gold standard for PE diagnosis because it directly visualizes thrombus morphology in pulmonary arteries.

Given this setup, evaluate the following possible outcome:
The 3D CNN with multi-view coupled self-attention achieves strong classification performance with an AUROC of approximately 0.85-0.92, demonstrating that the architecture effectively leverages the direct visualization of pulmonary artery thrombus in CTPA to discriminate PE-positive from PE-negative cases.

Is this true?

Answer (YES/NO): NO